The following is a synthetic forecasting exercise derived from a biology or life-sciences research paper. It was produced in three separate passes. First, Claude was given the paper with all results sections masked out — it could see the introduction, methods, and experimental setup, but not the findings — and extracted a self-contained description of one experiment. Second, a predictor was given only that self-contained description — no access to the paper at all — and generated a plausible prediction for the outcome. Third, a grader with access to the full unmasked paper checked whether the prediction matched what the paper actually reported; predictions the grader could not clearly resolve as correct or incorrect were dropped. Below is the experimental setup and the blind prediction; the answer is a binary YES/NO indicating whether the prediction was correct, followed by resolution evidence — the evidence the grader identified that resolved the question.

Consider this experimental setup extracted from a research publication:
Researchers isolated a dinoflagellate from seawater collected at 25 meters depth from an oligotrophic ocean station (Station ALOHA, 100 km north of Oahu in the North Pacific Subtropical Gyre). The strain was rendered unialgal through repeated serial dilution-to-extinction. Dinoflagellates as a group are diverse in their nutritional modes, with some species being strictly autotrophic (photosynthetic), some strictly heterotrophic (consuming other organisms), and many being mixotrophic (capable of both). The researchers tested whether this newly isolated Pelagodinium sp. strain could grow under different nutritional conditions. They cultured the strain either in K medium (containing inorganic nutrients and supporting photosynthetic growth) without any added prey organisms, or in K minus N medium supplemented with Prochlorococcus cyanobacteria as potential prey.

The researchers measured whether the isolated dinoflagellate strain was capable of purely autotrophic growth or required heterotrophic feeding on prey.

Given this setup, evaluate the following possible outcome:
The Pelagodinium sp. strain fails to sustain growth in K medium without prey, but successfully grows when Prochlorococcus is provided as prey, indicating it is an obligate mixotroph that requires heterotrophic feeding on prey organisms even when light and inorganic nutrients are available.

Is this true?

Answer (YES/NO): NO